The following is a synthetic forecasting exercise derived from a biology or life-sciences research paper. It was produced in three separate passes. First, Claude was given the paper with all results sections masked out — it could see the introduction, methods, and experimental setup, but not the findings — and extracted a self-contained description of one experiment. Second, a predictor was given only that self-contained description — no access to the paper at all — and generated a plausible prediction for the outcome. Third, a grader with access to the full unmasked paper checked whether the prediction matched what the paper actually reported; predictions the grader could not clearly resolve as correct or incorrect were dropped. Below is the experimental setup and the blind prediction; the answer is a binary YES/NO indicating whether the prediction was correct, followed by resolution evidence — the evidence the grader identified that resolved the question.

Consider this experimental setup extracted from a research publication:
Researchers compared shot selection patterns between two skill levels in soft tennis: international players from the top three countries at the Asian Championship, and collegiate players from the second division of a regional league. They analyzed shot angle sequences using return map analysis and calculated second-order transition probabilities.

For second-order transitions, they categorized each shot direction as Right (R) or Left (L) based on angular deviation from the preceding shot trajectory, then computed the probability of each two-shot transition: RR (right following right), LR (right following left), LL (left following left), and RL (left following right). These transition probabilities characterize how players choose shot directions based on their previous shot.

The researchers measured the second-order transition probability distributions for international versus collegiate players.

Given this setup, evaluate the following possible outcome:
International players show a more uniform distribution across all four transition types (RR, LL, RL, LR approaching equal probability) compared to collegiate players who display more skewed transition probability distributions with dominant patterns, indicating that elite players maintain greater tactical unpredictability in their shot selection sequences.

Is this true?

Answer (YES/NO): NO